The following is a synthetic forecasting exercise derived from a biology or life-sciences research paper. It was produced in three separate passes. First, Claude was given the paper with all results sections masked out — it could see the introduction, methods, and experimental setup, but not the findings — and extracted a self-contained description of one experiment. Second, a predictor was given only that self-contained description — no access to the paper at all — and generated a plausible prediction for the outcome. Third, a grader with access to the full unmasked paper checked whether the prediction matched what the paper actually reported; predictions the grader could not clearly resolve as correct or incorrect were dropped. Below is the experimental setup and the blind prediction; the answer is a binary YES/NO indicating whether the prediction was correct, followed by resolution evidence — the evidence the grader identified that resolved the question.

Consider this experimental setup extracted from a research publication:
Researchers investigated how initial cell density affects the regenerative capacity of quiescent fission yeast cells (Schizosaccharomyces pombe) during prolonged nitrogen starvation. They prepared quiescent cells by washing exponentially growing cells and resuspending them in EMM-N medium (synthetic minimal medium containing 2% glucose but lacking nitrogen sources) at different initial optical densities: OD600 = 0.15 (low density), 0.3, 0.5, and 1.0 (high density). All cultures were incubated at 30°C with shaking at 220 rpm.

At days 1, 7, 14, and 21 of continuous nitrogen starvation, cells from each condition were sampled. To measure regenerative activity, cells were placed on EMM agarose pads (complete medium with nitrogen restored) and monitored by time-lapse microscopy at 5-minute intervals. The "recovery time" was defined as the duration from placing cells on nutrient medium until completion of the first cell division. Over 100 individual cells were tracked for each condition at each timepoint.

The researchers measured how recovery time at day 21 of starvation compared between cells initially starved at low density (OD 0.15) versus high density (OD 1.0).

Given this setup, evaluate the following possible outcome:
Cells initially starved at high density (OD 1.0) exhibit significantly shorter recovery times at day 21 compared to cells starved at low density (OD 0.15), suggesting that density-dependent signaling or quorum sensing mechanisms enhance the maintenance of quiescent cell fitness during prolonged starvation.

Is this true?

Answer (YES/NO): NO